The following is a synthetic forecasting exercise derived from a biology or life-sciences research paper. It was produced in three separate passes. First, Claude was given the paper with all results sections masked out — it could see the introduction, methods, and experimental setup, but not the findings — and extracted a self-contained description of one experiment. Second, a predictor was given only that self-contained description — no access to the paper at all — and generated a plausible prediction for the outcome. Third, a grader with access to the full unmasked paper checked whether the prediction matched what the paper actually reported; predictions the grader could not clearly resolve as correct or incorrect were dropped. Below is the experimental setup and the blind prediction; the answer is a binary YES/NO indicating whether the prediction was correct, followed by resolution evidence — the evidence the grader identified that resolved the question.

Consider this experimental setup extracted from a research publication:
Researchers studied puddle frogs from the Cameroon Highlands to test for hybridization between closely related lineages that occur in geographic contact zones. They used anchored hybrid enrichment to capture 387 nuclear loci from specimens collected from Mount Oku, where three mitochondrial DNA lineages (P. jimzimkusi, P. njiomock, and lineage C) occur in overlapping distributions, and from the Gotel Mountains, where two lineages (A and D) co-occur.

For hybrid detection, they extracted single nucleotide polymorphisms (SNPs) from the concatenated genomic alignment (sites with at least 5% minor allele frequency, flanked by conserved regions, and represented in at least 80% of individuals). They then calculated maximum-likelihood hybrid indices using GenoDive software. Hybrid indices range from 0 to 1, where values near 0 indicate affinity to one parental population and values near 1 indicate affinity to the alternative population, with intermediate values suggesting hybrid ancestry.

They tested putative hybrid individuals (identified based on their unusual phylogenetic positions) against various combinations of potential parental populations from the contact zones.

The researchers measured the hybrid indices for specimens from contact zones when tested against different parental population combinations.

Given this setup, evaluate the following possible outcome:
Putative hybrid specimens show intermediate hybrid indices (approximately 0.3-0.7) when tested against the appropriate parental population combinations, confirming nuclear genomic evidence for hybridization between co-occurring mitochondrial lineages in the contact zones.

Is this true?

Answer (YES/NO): YES